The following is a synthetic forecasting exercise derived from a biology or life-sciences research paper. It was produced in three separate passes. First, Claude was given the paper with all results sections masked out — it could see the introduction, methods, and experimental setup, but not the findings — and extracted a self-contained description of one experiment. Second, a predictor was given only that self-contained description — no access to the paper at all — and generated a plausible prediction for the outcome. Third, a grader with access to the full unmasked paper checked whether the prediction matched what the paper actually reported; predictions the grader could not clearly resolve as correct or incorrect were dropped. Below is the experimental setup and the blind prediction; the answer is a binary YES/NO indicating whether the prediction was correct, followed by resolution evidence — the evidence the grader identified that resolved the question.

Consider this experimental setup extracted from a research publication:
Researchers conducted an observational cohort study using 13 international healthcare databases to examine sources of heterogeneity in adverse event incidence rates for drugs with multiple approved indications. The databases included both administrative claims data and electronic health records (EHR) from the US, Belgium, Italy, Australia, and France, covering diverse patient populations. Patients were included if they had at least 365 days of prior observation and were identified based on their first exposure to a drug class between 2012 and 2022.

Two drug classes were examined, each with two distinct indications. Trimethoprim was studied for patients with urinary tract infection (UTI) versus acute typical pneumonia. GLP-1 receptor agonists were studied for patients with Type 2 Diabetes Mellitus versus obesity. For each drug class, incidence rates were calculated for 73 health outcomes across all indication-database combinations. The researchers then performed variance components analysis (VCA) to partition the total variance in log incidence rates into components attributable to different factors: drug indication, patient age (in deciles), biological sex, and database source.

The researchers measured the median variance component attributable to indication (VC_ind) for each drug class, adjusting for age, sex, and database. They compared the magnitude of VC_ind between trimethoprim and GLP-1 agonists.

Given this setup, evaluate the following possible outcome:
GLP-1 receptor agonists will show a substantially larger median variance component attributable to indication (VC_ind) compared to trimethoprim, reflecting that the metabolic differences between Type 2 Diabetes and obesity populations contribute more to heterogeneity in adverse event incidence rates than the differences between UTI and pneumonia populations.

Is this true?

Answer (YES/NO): NO